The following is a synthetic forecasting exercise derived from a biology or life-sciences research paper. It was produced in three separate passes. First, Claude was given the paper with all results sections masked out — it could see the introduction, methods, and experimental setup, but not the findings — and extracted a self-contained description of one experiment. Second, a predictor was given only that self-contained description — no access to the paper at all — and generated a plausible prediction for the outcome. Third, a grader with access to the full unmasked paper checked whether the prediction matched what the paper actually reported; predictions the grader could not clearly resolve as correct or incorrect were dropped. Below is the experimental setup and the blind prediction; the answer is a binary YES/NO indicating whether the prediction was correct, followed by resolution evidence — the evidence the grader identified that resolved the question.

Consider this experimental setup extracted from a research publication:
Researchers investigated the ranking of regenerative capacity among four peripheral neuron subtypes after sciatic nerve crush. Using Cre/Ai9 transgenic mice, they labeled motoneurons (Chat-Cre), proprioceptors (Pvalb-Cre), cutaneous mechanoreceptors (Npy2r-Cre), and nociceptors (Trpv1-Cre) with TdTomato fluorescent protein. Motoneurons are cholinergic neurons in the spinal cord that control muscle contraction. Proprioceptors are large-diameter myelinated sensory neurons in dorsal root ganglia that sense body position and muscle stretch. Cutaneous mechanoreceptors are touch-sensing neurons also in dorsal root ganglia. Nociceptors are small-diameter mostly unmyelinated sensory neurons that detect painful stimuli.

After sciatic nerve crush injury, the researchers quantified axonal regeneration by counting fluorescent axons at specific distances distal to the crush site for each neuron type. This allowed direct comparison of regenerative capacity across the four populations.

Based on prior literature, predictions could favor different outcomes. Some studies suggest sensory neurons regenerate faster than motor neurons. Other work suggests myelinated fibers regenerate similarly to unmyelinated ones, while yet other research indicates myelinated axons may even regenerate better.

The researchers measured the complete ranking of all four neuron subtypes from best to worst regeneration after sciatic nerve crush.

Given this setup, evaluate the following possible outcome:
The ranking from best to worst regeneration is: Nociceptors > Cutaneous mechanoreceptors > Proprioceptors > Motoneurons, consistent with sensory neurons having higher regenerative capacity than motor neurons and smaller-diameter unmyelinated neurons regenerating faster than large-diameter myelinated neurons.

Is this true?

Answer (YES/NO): NO